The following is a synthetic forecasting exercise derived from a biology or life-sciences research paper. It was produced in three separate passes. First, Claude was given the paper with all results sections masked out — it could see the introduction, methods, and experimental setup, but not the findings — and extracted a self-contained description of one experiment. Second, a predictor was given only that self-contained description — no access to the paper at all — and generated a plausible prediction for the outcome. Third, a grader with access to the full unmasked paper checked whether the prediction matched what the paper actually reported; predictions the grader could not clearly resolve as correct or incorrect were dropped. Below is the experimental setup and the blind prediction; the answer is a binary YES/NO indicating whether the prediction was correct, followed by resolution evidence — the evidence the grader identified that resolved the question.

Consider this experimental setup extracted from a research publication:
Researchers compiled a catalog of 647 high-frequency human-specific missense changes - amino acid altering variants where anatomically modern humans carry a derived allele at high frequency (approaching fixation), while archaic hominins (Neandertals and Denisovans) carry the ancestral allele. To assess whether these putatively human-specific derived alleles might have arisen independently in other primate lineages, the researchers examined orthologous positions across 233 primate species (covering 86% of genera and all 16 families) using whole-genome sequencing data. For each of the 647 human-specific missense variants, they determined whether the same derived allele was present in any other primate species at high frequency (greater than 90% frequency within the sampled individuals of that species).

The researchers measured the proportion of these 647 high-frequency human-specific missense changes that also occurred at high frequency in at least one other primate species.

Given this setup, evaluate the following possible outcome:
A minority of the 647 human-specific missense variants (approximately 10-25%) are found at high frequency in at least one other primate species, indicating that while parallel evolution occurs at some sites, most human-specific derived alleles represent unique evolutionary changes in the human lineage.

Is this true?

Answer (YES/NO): NO